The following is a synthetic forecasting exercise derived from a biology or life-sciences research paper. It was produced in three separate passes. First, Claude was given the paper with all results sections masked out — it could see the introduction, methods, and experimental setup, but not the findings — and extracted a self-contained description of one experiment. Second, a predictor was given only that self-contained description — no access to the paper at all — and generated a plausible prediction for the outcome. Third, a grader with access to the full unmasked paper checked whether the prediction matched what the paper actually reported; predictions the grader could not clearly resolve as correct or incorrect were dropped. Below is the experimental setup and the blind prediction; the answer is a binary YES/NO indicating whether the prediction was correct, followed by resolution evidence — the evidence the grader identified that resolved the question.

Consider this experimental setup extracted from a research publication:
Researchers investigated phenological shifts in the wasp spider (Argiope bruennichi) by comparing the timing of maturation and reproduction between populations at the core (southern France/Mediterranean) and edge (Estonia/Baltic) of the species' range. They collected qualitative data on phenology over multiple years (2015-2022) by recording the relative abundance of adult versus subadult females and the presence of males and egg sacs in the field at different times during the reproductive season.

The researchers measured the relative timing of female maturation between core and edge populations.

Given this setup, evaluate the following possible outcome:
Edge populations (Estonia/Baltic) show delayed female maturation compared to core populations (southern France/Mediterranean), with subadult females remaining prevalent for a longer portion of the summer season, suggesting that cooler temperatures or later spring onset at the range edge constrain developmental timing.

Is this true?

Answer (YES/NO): NO